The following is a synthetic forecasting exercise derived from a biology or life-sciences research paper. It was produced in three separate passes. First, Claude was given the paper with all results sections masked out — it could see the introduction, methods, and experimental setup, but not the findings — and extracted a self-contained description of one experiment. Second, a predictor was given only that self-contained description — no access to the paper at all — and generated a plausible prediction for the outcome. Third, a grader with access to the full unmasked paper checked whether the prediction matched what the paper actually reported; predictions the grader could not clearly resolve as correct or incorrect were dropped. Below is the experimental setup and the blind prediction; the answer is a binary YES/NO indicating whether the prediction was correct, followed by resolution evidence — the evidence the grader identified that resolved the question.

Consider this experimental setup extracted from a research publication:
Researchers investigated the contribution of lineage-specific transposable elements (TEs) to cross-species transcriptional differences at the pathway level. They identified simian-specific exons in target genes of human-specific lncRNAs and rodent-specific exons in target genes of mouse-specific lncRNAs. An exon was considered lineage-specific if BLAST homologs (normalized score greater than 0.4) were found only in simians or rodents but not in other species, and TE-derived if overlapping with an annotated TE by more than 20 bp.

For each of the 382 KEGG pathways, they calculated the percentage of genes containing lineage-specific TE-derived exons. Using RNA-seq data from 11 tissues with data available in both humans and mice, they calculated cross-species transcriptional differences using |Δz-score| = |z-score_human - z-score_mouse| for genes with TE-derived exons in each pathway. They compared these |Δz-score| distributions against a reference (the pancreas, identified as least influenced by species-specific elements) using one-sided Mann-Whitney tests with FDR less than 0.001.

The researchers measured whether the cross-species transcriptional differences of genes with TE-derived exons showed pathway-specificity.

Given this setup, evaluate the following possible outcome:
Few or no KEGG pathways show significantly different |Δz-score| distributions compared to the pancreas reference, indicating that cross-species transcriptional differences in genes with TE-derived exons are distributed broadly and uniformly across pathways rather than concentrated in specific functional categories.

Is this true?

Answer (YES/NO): NO